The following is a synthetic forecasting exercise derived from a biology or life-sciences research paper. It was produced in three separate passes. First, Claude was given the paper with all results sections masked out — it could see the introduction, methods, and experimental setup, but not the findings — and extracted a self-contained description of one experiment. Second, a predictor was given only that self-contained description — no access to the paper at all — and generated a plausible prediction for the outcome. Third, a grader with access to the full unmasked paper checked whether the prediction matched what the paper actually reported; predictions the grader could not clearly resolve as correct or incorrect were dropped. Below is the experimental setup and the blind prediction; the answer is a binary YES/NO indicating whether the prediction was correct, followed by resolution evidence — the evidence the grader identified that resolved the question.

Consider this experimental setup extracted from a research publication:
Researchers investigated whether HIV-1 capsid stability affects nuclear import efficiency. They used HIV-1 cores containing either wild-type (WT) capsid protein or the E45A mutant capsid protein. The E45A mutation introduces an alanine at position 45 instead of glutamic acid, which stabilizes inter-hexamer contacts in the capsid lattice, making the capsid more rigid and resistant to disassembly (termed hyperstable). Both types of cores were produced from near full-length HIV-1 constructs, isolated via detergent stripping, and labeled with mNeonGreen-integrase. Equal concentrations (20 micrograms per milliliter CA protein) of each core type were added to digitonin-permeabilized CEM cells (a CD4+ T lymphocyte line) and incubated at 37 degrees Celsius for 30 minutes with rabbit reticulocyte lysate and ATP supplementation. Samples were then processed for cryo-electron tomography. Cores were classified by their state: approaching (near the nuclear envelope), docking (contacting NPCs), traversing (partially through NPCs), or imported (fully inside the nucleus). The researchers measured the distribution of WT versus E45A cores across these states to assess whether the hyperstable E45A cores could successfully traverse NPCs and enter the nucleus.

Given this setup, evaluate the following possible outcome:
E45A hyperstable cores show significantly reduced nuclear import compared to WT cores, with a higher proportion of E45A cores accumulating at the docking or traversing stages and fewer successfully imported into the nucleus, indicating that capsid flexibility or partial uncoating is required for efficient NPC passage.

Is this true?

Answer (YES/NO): YES